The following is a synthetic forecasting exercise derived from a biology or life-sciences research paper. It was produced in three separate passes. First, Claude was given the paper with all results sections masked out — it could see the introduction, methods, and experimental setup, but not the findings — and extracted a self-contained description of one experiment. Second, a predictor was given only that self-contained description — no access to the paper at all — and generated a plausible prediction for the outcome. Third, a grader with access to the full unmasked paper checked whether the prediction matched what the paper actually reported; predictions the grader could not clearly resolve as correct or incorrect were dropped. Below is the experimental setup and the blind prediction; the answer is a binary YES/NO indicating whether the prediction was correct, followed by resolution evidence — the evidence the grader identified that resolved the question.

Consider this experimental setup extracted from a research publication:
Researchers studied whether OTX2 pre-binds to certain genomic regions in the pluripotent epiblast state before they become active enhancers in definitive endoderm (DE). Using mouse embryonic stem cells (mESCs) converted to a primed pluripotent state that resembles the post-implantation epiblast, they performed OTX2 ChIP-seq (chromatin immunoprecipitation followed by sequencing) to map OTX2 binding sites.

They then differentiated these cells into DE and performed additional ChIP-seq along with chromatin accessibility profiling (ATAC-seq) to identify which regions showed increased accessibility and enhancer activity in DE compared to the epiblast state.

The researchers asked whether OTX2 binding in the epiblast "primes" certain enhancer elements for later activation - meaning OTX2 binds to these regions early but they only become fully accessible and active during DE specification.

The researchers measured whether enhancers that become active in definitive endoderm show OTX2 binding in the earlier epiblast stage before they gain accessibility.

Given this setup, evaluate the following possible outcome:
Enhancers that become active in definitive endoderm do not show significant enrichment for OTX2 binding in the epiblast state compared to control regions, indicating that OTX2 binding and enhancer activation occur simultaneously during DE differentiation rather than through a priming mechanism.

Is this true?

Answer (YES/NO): NO